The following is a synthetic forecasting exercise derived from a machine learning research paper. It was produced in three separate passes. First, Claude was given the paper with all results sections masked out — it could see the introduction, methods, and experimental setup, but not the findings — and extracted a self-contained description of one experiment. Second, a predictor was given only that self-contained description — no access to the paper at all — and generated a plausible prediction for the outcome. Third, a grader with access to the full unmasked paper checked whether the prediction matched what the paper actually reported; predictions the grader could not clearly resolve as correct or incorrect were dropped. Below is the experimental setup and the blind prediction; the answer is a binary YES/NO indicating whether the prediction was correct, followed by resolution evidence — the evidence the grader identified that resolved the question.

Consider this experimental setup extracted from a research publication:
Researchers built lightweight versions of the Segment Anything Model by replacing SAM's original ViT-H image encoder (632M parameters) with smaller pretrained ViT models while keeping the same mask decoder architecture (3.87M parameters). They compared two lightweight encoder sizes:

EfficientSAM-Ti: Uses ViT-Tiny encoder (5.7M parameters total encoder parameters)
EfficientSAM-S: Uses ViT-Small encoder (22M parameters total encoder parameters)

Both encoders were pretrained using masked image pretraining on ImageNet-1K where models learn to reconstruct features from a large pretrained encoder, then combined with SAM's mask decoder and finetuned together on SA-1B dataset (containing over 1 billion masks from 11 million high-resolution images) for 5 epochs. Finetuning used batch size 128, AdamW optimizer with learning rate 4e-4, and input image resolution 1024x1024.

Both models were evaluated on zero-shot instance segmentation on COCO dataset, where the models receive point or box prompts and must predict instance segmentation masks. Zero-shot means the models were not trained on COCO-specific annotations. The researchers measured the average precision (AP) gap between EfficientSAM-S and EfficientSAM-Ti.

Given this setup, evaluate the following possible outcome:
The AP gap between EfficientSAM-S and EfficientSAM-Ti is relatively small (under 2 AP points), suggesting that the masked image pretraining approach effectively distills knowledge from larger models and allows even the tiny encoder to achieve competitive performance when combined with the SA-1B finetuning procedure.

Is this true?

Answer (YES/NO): NO